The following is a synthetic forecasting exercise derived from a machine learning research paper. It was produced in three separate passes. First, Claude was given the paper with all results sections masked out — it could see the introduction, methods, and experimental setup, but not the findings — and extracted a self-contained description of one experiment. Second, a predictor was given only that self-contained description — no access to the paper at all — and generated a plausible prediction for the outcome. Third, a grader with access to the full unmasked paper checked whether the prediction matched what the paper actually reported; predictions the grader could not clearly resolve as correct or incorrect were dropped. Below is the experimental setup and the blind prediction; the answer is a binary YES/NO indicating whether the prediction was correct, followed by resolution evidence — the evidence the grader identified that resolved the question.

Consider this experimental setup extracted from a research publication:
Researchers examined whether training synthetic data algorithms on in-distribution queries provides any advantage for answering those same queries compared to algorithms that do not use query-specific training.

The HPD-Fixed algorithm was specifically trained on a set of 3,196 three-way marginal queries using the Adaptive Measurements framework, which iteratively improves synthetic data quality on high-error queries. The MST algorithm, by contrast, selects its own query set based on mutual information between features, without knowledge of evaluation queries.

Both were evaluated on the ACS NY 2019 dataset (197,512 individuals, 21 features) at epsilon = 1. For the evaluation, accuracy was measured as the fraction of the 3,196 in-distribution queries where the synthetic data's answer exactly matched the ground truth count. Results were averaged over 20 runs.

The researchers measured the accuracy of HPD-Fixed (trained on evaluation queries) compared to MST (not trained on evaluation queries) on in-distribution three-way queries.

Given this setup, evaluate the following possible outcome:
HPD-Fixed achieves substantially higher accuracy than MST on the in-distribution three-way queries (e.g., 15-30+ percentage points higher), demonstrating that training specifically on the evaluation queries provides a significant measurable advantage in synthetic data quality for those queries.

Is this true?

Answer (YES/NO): NO